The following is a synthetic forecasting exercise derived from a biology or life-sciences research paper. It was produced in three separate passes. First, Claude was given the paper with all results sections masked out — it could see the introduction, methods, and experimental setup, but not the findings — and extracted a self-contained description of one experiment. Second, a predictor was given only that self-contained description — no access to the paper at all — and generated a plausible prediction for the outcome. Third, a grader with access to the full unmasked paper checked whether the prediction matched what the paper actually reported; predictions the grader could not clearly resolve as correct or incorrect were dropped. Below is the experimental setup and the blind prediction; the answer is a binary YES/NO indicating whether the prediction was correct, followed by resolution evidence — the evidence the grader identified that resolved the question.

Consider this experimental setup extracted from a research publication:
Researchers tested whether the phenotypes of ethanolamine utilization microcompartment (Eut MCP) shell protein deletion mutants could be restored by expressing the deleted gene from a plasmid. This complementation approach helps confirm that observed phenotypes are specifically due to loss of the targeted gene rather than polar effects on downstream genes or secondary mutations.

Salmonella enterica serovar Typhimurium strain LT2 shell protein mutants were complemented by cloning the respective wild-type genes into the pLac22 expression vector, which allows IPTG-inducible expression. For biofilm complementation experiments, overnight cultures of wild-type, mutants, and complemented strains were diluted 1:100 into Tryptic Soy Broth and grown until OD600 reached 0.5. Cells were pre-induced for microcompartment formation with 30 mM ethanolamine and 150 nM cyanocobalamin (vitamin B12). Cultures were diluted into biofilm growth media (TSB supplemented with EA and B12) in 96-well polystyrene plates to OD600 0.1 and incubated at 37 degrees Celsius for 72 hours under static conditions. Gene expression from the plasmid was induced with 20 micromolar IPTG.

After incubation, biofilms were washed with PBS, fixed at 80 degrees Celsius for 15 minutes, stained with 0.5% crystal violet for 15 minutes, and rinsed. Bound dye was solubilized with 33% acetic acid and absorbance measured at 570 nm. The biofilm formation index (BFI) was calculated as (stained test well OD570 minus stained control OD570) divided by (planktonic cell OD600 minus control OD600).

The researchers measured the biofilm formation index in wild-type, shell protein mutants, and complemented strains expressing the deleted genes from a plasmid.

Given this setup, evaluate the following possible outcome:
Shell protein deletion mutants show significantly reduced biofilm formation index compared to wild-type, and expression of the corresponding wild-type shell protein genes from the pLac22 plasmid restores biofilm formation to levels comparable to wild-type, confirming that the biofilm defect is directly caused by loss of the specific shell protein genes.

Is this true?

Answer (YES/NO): YES